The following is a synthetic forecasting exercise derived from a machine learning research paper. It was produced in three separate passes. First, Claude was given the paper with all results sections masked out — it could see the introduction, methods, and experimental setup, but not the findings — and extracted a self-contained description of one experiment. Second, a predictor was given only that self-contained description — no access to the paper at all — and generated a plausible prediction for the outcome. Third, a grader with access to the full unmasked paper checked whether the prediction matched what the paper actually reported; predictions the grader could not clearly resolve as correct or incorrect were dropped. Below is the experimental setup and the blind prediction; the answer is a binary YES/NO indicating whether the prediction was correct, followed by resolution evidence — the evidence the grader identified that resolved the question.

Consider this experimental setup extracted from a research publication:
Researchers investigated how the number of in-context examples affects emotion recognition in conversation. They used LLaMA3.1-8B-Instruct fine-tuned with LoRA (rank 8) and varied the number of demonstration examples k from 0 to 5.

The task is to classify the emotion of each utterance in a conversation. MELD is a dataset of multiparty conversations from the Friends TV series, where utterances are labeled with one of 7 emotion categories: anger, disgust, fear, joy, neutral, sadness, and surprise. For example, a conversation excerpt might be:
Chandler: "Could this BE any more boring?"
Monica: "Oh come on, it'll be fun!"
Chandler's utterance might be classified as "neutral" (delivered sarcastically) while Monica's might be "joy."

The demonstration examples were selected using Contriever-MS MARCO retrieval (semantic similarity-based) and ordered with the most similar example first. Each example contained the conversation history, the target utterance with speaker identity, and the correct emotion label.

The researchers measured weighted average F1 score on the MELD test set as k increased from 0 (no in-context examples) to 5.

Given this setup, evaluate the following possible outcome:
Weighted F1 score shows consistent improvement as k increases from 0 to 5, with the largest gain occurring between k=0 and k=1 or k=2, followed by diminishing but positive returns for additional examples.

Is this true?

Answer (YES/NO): YES